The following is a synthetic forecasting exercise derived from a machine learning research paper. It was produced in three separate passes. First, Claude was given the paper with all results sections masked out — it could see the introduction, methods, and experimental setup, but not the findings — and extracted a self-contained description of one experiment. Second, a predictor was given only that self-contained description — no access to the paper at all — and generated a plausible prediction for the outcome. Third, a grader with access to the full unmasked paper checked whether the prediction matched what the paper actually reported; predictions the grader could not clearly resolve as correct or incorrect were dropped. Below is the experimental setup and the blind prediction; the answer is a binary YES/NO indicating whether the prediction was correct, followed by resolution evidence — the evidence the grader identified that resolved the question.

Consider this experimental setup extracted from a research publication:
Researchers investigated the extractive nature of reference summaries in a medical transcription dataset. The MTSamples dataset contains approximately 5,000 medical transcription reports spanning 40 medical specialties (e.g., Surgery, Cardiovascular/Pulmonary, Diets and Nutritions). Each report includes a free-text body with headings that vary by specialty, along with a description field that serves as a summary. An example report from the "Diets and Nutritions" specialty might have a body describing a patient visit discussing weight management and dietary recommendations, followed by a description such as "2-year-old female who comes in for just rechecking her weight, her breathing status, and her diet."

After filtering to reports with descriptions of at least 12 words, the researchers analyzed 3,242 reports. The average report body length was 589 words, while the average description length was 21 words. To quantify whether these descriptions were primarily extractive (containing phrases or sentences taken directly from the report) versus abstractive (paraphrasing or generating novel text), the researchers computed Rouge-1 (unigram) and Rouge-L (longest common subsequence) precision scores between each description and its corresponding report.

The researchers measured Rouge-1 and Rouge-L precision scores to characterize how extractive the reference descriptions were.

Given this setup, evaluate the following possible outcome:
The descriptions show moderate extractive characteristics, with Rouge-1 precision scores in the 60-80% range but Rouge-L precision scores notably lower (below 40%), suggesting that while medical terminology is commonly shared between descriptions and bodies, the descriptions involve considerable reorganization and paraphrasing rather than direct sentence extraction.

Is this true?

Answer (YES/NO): NO